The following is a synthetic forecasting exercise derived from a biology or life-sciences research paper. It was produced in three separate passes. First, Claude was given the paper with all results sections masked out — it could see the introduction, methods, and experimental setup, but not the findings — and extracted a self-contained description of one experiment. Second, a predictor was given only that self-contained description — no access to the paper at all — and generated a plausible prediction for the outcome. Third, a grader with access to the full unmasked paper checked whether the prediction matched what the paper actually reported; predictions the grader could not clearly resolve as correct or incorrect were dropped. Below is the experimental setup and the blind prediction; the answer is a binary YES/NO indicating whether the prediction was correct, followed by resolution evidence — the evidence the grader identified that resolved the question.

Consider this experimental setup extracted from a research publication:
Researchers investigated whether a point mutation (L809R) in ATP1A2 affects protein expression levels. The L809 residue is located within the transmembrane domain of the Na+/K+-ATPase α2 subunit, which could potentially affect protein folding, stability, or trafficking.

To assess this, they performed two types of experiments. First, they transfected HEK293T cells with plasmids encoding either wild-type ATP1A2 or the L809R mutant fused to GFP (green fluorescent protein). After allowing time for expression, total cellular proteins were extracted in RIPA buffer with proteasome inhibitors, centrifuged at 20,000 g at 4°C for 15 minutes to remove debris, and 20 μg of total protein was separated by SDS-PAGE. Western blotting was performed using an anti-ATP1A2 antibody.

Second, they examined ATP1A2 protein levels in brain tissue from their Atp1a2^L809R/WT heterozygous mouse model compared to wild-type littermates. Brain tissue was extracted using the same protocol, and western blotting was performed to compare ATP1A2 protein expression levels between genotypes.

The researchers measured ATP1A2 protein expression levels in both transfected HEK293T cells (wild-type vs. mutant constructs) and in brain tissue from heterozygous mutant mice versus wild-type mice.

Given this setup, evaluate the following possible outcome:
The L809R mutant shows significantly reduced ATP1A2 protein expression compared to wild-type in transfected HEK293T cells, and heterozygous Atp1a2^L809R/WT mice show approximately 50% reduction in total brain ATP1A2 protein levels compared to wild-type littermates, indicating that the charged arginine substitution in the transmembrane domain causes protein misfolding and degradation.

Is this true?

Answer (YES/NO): NO